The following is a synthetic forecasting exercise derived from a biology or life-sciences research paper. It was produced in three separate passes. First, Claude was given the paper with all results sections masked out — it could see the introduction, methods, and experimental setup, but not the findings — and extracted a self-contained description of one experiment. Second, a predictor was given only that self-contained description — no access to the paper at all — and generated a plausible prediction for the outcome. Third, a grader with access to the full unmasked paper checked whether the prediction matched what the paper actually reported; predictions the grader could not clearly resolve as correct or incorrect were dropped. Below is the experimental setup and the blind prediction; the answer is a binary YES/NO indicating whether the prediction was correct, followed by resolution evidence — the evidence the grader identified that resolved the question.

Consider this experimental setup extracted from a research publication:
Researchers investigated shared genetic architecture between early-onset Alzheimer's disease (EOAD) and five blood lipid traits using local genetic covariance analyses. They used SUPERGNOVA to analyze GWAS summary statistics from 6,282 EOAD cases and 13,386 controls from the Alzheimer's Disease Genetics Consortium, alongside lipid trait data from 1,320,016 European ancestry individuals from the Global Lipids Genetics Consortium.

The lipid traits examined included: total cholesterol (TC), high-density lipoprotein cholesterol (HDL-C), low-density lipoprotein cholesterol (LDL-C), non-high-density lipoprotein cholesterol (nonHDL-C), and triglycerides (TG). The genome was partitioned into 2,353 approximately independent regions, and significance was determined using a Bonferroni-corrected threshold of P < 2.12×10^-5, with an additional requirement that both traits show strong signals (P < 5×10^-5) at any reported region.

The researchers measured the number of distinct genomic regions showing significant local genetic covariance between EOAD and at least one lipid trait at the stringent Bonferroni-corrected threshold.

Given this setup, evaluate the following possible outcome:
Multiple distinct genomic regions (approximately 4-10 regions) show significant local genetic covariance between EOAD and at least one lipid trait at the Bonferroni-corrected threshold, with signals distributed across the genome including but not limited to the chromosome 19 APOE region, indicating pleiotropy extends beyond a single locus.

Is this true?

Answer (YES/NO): NO